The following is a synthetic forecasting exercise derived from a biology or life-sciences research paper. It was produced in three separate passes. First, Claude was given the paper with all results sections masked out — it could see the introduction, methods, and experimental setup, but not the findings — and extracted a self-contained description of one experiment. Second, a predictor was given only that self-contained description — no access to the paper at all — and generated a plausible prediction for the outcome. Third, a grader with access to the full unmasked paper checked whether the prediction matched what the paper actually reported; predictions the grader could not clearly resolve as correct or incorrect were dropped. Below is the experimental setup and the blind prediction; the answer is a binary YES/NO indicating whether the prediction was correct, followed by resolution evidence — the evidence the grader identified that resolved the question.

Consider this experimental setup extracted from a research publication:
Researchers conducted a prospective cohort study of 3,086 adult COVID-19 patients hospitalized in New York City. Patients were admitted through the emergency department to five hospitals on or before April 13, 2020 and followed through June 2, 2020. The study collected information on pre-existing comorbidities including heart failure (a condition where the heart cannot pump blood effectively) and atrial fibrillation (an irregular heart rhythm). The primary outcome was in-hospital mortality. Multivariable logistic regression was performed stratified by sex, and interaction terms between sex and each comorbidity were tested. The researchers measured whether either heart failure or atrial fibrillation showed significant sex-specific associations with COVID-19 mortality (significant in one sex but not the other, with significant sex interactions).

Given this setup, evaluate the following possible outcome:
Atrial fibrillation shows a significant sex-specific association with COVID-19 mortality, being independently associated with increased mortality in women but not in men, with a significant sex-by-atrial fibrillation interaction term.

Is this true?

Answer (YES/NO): NO